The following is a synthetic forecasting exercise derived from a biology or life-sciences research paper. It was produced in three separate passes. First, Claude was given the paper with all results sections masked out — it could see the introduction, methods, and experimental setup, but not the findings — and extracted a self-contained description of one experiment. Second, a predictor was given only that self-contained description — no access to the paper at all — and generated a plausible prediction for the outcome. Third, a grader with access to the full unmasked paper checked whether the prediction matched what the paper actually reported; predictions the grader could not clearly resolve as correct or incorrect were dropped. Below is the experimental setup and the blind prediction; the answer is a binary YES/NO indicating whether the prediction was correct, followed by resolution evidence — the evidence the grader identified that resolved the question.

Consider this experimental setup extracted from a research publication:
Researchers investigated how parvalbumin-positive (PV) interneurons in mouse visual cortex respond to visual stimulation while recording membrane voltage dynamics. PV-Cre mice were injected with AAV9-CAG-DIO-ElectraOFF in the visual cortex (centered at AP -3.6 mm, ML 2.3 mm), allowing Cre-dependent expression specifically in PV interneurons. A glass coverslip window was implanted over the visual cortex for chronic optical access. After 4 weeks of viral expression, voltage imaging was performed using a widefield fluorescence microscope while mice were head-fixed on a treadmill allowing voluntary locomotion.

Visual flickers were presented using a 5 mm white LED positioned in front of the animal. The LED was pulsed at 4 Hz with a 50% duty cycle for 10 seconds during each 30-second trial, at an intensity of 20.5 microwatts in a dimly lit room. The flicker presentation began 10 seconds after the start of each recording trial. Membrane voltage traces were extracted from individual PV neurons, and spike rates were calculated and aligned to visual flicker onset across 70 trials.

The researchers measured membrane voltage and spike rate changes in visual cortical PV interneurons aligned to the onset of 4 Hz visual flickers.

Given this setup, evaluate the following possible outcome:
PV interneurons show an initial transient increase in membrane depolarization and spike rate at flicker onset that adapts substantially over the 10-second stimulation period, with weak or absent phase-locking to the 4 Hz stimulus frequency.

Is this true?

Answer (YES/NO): YES